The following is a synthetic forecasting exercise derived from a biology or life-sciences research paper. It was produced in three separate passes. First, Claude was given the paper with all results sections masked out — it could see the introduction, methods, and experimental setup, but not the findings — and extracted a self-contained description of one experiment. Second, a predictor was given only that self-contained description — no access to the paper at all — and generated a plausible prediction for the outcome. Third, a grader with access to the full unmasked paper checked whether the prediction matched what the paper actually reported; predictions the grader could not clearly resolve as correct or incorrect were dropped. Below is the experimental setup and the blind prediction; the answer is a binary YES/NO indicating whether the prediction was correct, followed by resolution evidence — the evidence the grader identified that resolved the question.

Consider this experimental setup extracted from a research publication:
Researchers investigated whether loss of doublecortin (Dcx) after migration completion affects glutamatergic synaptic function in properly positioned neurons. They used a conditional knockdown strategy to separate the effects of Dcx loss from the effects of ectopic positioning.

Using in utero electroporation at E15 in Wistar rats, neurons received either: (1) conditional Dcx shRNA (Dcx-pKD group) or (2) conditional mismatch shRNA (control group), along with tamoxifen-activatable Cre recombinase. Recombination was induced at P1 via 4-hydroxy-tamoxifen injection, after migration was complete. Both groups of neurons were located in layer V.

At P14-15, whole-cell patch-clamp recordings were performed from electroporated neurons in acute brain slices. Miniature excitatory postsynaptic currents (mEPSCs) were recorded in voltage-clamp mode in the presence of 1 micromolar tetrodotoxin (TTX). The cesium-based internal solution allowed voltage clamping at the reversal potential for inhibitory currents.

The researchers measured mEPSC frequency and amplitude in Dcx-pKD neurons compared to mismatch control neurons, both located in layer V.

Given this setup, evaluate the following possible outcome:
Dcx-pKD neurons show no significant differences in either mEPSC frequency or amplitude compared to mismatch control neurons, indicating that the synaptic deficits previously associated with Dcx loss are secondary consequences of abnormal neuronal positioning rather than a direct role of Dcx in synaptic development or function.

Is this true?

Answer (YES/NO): NO